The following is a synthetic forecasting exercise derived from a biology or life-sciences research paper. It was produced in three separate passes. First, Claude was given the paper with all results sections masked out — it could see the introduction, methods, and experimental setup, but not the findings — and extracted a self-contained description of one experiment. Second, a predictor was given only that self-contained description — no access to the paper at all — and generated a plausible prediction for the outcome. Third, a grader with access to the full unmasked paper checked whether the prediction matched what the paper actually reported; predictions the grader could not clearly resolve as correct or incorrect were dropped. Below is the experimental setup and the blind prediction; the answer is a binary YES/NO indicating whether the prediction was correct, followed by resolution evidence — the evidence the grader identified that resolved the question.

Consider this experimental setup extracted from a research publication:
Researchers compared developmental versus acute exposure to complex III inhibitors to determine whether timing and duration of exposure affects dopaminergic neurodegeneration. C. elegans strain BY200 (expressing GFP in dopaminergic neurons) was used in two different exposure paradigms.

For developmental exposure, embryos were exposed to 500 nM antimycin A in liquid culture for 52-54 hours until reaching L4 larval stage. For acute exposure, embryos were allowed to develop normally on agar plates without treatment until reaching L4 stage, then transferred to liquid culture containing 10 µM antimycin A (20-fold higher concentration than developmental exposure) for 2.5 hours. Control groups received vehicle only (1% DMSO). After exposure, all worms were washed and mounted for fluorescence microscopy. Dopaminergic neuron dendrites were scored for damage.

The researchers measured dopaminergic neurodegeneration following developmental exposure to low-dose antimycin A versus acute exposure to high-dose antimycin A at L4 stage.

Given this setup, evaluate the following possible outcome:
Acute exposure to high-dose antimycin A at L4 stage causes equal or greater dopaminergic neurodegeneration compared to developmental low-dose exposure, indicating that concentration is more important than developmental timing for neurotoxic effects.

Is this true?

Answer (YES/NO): NO